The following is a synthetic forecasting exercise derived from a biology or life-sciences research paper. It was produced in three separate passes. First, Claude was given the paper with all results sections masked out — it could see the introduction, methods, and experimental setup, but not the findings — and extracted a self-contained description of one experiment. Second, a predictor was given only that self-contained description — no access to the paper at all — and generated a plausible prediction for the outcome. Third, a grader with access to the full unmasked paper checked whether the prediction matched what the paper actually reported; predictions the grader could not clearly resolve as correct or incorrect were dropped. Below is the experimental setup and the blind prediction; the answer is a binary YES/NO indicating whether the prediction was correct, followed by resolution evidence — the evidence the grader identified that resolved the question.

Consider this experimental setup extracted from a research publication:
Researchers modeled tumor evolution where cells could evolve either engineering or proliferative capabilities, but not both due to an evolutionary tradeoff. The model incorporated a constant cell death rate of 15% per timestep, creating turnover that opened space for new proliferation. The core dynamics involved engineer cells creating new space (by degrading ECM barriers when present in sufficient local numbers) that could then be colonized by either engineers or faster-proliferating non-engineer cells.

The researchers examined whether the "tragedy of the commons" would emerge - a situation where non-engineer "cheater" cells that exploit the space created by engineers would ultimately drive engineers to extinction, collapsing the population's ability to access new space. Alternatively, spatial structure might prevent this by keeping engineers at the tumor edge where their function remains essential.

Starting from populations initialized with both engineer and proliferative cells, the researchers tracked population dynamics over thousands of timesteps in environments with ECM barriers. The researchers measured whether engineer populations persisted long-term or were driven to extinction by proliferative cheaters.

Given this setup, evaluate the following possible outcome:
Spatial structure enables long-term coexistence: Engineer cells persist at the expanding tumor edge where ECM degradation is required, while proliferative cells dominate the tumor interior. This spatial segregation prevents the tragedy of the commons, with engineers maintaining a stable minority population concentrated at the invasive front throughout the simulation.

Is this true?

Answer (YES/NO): NO